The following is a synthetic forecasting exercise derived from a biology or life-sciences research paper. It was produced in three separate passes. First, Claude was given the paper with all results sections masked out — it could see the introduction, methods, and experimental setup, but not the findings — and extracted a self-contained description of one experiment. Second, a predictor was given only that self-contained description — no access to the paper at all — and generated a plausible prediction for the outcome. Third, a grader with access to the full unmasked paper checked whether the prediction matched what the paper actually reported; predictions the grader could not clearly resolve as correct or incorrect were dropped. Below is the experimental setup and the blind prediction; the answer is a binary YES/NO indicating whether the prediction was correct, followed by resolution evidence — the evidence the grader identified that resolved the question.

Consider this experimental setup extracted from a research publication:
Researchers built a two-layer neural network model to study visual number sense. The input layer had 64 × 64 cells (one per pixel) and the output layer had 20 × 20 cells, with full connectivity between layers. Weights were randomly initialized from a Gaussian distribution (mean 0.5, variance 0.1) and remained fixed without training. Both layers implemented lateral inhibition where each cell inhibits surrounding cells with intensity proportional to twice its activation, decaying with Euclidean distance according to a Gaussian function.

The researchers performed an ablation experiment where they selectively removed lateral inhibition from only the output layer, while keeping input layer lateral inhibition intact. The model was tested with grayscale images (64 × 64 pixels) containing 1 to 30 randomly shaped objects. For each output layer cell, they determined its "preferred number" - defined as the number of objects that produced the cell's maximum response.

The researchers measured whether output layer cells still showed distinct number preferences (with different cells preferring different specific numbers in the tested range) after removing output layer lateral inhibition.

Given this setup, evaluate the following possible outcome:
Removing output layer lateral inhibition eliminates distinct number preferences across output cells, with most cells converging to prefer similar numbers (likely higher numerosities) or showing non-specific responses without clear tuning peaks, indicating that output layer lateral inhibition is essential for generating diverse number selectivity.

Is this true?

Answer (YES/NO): YES